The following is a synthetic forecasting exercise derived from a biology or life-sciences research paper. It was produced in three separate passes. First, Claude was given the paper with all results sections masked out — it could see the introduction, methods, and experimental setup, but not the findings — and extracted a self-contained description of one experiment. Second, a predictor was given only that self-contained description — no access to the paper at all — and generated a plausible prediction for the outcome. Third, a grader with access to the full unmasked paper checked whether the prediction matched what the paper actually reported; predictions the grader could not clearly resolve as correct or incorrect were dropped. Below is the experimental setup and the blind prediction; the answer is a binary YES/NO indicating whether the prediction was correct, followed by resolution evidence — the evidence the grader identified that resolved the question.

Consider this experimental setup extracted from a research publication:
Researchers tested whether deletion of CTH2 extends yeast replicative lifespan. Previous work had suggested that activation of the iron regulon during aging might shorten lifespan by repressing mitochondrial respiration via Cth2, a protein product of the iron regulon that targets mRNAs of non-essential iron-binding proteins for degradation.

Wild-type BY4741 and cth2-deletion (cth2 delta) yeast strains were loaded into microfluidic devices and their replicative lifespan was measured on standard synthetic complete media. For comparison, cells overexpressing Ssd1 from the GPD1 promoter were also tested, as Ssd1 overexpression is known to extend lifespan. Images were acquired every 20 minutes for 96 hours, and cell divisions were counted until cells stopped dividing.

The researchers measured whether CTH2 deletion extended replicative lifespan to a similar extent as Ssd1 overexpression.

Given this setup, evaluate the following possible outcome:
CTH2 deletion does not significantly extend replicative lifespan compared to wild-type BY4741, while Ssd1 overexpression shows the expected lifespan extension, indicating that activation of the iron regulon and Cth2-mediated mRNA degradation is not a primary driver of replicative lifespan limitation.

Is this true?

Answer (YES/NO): NO